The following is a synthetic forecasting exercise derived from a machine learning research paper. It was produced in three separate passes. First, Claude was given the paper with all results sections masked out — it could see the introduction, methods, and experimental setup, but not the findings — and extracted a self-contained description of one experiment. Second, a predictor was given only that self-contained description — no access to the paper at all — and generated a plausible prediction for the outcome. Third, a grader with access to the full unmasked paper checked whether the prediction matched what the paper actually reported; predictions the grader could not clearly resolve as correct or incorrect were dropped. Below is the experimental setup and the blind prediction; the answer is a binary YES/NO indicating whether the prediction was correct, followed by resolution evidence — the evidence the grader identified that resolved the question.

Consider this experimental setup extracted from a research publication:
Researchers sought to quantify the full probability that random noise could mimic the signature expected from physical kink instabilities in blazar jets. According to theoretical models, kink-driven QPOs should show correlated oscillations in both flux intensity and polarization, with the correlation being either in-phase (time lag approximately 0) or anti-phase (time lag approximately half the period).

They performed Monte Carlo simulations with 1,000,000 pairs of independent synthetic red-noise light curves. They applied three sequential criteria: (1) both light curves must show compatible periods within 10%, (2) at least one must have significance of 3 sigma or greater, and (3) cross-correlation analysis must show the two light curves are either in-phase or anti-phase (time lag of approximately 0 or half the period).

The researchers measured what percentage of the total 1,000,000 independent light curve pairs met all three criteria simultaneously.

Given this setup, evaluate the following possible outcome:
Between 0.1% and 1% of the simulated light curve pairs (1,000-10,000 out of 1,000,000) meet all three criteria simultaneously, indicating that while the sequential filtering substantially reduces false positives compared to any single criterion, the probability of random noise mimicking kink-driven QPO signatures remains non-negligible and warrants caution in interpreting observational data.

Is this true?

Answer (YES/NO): NO